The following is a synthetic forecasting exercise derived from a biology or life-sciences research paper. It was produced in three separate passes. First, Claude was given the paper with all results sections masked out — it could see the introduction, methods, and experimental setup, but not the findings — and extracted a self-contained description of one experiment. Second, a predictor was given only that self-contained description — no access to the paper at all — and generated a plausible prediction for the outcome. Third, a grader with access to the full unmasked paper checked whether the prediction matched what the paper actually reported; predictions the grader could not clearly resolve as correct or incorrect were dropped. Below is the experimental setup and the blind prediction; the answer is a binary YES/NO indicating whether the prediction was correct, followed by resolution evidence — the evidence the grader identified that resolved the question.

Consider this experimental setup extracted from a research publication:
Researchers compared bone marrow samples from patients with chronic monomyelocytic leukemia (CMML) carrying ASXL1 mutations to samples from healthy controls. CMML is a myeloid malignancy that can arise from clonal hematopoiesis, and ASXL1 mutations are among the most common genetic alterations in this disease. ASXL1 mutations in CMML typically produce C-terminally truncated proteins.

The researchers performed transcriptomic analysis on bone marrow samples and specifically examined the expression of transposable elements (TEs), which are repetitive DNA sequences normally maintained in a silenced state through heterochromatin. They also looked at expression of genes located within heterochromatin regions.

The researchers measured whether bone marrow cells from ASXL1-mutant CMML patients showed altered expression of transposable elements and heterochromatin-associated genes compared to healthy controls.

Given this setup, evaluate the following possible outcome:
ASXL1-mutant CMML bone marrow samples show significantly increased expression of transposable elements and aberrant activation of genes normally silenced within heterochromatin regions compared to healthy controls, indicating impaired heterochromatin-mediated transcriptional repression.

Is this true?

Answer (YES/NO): YES